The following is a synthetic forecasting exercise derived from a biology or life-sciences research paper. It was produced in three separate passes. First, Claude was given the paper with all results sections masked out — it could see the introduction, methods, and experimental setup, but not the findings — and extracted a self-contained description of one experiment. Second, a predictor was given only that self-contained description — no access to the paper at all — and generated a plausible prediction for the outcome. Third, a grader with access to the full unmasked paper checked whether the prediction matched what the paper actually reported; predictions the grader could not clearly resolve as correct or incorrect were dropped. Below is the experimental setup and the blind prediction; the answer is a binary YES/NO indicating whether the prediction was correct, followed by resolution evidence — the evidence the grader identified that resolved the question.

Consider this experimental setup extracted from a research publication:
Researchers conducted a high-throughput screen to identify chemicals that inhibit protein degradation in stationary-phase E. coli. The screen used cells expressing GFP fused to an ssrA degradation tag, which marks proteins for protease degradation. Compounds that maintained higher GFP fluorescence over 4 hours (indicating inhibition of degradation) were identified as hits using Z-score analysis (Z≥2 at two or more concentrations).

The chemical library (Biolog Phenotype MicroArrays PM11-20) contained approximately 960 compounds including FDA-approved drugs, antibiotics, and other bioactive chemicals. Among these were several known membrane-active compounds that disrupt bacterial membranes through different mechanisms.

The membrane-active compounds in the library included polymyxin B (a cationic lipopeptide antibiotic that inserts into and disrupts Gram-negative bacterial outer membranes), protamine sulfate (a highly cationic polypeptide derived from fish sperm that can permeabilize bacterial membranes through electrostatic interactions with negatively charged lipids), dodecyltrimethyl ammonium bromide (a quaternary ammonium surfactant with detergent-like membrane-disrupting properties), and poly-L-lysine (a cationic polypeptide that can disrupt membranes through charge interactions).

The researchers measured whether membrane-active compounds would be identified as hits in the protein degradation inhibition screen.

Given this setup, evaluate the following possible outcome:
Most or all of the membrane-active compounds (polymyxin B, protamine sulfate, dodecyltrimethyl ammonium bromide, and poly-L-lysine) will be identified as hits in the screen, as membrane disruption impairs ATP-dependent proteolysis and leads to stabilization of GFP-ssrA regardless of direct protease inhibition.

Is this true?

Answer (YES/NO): YES